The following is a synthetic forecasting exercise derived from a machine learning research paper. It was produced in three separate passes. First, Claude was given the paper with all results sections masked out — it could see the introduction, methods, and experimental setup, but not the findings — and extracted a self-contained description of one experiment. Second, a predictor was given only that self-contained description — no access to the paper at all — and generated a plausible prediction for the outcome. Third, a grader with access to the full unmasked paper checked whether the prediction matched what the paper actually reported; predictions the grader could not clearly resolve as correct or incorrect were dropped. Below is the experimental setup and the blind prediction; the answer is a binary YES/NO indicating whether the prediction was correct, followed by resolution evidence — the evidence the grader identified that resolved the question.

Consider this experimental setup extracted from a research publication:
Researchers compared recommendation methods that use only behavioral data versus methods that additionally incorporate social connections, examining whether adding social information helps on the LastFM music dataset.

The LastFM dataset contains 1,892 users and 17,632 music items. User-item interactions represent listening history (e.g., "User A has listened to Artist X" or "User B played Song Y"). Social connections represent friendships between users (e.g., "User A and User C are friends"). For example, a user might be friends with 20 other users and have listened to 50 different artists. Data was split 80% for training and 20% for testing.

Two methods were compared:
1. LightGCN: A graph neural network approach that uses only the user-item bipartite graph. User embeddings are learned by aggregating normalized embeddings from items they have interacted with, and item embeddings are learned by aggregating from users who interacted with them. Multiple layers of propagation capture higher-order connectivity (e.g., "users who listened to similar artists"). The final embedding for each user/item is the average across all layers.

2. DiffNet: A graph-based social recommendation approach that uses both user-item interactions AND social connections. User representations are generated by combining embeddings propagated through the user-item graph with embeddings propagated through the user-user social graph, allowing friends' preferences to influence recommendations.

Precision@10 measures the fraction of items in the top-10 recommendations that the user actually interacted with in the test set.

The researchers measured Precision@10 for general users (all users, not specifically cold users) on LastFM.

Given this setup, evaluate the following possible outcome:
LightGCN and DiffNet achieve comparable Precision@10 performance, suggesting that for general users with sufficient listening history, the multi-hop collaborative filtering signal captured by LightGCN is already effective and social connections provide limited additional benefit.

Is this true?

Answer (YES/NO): NO